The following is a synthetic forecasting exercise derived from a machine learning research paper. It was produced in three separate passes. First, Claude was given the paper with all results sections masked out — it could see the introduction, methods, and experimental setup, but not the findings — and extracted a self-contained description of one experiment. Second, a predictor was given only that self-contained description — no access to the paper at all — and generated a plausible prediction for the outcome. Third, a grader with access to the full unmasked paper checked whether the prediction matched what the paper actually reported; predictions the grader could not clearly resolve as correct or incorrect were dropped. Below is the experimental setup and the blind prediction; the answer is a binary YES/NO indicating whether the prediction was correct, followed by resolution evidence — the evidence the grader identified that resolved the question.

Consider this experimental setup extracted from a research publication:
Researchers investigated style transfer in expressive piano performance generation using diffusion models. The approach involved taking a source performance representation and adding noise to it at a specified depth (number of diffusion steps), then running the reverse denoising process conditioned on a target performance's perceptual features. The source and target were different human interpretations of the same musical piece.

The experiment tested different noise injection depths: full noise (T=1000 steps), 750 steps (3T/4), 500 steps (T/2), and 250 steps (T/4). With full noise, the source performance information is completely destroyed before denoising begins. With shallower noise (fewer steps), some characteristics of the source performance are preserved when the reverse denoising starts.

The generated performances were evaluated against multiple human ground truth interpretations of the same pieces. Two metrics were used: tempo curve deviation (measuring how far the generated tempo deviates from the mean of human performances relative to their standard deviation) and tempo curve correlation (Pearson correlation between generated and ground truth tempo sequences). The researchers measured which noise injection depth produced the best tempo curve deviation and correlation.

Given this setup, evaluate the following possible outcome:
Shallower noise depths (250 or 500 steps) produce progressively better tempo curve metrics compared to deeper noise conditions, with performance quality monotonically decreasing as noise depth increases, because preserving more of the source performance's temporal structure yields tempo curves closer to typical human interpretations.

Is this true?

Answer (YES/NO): NO